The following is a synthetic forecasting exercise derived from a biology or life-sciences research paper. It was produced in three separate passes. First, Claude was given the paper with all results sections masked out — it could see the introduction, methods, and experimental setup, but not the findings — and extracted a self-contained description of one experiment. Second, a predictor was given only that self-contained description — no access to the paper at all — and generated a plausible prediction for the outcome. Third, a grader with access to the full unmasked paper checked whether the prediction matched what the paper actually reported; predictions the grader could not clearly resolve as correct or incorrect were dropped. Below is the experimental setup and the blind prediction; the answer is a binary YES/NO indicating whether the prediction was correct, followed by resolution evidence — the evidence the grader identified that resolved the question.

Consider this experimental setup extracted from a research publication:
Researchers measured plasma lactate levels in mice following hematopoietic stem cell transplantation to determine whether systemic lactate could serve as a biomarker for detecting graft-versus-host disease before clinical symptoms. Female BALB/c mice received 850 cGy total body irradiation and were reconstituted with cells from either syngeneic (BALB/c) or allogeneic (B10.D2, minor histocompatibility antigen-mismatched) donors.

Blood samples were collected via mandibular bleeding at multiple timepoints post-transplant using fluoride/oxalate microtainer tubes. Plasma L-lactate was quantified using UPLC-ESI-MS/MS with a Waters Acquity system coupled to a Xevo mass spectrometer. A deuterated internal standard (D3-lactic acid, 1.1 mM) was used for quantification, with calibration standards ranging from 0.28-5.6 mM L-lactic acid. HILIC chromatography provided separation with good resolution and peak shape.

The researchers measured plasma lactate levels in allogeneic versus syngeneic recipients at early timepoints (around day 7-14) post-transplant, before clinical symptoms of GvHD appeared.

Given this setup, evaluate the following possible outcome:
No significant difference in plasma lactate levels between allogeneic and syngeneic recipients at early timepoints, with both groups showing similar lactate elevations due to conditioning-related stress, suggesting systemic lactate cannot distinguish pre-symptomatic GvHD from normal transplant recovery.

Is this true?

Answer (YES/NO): NO